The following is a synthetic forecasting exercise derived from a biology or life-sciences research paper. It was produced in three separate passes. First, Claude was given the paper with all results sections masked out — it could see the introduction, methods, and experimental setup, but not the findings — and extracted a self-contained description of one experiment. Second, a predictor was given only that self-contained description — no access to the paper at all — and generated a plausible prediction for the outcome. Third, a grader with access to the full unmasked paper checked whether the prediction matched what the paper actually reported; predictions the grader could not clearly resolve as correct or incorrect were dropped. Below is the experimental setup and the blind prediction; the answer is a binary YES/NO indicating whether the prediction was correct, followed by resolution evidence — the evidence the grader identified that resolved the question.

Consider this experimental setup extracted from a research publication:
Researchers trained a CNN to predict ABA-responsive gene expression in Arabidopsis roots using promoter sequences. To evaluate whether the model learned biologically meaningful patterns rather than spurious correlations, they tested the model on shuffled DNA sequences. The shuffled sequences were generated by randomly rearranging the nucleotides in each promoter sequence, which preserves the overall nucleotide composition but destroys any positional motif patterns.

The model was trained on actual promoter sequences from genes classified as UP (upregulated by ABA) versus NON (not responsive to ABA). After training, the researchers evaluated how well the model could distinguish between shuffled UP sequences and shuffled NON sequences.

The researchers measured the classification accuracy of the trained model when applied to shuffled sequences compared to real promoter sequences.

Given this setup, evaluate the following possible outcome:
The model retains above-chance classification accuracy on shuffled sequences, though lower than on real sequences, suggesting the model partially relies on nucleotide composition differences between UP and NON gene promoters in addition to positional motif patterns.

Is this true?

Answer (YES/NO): NO